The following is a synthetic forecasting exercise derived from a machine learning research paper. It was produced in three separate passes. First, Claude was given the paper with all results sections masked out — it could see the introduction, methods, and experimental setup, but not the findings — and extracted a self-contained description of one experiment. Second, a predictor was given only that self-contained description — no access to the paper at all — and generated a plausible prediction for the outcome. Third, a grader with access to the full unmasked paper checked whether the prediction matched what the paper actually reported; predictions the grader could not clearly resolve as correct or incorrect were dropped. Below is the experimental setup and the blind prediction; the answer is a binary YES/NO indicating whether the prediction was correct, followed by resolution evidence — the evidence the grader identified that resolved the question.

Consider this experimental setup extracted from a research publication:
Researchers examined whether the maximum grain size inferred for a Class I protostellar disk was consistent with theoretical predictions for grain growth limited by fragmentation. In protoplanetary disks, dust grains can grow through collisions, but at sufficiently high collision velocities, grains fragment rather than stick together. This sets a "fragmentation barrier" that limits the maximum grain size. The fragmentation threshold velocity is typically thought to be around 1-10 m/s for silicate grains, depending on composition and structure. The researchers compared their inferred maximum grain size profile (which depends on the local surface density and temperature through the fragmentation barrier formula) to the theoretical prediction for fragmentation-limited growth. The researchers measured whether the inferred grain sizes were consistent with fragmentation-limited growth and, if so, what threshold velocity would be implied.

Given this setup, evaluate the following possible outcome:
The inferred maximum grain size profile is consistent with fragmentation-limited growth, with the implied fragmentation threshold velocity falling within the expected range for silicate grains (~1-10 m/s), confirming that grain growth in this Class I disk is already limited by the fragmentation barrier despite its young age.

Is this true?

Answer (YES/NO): YES